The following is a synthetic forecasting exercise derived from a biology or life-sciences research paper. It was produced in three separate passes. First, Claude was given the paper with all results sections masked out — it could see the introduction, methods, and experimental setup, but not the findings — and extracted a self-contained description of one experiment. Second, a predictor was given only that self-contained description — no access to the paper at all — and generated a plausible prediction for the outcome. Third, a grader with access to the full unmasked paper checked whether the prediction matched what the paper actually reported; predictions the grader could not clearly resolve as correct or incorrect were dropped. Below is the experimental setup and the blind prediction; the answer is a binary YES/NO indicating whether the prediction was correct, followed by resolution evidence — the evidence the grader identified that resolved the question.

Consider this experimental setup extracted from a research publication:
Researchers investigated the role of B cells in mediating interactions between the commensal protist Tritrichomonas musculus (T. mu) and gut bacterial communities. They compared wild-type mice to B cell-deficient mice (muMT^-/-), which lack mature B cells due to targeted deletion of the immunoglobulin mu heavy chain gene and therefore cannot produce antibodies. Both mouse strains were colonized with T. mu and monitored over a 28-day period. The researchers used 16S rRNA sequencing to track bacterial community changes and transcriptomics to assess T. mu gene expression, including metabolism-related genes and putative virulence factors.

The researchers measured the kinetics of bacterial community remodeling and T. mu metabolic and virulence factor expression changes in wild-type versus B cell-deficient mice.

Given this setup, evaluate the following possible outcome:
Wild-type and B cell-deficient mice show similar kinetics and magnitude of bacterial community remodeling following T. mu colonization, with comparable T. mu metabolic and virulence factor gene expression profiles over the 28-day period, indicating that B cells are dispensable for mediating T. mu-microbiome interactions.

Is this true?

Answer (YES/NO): NO